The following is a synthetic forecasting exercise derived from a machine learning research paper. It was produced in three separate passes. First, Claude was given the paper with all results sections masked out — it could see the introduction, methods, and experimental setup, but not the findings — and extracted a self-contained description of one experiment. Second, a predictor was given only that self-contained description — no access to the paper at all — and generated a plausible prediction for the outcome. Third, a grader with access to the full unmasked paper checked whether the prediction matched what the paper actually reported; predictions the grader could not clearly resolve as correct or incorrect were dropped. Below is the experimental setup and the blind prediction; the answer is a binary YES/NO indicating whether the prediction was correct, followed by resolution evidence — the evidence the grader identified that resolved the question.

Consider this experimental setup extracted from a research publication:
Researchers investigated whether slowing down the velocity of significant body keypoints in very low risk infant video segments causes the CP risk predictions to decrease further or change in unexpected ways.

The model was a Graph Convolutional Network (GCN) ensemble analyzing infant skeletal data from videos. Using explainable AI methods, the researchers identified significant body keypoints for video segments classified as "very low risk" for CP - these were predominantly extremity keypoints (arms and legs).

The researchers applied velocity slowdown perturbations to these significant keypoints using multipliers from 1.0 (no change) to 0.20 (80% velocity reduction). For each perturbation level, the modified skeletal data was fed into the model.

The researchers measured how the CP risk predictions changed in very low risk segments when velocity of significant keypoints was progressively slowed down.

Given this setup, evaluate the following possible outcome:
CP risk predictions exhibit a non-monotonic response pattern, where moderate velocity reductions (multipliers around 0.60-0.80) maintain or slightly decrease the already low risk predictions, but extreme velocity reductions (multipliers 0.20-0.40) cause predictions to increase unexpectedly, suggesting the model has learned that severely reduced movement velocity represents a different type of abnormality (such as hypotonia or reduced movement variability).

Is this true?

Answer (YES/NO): NO